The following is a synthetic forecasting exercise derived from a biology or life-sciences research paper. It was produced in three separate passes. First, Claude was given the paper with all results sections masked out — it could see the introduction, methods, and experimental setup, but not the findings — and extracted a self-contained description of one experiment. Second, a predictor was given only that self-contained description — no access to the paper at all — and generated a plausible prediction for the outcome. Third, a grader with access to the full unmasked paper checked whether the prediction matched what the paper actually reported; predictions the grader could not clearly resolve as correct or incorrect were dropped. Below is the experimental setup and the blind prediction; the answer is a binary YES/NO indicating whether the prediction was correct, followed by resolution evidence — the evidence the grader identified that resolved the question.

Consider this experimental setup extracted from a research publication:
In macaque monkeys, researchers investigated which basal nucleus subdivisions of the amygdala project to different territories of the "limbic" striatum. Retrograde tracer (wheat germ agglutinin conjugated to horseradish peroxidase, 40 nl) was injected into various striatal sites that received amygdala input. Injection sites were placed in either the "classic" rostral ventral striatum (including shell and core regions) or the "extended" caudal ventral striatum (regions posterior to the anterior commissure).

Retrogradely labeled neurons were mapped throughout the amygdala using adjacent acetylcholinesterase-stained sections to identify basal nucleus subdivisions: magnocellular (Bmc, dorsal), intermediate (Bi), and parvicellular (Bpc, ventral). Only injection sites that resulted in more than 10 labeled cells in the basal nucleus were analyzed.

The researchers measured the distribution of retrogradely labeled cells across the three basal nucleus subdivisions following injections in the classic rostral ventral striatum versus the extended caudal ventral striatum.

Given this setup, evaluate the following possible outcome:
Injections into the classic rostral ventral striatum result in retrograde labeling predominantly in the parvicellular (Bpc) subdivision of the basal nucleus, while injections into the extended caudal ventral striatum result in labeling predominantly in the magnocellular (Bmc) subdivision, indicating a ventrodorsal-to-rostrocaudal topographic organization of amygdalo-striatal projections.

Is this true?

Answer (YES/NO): NO